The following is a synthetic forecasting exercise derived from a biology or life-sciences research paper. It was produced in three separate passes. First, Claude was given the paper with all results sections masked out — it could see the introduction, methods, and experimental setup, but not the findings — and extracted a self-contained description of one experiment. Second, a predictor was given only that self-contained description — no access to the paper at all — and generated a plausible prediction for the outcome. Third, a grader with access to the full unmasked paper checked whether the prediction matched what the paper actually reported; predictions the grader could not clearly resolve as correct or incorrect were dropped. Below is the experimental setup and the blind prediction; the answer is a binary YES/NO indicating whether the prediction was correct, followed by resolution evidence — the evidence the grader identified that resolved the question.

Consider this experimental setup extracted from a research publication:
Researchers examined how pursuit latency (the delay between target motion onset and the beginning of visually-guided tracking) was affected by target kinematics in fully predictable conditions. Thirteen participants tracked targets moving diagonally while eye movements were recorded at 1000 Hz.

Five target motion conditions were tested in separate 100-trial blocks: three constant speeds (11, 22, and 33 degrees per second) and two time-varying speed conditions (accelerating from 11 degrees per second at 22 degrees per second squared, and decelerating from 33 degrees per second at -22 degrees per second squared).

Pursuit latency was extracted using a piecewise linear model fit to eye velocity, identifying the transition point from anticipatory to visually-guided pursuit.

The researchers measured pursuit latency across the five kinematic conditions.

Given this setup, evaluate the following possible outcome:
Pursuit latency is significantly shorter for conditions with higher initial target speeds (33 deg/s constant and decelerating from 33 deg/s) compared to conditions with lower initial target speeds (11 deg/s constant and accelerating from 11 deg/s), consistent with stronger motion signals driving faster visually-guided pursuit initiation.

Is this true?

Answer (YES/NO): NO